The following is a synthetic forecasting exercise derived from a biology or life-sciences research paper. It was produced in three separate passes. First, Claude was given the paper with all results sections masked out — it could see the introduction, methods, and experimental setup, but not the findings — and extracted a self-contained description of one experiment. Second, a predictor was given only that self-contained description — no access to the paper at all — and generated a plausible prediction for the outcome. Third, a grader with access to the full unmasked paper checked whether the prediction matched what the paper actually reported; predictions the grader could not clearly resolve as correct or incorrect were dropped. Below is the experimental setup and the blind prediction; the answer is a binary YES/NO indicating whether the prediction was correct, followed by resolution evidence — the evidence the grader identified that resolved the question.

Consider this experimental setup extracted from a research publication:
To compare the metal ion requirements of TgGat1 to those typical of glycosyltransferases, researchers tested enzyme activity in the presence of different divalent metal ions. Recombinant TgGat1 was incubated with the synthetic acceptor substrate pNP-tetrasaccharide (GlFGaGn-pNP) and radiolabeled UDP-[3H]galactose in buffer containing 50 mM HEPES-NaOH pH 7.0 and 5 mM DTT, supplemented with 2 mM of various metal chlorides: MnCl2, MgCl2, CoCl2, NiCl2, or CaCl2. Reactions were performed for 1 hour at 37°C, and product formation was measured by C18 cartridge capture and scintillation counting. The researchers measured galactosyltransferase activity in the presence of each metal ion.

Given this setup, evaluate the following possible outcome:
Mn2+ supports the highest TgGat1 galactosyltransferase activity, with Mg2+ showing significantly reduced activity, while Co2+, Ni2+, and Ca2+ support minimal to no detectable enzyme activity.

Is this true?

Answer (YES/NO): YES